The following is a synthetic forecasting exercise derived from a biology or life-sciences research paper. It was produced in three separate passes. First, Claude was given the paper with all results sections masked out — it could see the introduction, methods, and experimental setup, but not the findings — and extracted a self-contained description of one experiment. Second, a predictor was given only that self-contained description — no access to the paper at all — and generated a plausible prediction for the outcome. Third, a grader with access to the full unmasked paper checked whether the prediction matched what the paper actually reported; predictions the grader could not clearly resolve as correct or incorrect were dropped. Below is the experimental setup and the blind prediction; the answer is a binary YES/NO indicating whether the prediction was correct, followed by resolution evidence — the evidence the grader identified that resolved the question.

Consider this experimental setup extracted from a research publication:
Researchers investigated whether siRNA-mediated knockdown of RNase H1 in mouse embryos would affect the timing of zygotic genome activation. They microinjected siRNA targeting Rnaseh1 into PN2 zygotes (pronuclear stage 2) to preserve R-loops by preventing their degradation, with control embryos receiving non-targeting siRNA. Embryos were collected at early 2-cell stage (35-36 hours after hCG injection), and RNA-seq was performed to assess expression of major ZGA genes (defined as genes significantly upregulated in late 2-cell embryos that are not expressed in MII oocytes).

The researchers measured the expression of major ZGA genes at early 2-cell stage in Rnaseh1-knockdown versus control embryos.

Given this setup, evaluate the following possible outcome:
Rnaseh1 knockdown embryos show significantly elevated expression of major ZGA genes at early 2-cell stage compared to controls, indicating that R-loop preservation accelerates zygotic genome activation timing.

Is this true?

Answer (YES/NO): YES